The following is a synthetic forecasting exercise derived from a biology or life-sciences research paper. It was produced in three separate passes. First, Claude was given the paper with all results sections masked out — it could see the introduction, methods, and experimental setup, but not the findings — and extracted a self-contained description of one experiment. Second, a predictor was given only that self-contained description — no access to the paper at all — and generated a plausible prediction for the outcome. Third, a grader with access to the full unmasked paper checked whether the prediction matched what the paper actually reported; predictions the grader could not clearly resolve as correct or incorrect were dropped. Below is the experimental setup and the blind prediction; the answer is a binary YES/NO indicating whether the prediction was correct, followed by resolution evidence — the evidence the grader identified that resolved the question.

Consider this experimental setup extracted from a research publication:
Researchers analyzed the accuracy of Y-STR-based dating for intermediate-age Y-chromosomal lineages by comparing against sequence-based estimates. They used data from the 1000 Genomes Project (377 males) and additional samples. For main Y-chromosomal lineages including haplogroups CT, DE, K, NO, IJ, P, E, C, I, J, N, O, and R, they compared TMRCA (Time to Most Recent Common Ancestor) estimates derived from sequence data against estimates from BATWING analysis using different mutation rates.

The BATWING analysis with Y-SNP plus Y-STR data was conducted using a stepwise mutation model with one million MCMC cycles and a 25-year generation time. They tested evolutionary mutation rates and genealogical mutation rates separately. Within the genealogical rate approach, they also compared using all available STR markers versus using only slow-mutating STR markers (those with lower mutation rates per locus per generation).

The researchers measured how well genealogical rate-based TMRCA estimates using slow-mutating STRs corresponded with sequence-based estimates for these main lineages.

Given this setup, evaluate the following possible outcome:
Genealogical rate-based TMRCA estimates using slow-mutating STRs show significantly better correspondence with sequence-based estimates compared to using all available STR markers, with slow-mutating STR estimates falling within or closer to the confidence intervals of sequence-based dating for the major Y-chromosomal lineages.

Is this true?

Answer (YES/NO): YES